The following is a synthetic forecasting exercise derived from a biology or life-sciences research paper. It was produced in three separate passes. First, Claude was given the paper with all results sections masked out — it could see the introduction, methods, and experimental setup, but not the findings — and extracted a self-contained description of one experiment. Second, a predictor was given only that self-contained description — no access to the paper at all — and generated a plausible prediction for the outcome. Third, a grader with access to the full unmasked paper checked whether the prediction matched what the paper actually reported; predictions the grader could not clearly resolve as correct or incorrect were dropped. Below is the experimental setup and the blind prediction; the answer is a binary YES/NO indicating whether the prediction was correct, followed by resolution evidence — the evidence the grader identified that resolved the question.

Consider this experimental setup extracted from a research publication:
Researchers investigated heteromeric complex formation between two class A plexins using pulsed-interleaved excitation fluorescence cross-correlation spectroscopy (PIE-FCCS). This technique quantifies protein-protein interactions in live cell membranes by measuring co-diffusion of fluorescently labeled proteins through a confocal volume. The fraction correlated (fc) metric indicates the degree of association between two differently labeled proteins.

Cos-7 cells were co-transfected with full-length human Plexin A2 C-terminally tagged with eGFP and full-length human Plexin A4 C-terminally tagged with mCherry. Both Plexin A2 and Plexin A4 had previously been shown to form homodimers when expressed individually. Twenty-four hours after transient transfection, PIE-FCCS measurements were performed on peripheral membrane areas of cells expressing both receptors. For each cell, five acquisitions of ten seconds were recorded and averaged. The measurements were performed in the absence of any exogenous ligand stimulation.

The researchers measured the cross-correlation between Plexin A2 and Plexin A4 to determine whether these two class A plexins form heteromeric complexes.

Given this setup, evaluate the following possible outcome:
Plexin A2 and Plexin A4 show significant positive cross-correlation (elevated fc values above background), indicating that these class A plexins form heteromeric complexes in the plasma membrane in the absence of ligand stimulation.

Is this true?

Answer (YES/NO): YES